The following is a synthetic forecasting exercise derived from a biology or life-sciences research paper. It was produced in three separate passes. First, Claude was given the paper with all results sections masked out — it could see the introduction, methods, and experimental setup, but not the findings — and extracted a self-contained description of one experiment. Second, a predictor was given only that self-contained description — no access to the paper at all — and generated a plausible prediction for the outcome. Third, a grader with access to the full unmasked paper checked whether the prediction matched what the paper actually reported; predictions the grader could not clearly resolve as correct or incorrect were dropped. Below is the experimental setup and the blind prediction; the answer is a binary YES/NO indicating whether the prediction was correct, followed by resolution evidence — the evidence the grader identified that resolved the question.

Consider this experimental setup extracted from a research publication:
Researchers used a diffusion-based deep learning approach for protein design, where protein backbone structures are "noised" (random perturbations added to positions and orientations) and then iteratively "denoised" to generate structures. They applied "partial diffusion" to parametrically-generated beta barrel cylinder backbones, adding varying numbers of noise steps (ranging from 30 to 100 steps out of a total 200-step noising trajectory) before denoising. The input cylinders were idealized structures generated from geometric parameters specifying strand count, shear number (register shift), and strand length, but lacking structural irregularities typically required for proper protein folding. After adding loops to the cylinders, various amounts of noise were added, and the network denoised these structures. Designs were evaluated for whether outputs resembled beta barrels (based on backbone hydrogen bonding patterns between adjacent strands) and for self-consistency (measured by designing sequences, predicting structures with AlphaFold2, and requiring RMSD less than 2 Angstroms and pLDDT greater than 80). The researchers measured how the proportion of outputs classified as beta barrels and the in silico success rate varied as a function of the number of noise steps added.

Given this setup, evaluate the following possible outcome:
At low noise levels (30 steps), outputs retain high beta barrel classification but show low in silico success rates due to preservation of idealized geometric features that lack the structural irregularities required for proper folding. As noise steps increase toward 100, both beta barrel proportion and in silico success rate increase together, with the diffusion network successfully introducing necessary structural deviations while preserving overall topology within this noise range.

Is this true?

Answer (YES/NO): NO